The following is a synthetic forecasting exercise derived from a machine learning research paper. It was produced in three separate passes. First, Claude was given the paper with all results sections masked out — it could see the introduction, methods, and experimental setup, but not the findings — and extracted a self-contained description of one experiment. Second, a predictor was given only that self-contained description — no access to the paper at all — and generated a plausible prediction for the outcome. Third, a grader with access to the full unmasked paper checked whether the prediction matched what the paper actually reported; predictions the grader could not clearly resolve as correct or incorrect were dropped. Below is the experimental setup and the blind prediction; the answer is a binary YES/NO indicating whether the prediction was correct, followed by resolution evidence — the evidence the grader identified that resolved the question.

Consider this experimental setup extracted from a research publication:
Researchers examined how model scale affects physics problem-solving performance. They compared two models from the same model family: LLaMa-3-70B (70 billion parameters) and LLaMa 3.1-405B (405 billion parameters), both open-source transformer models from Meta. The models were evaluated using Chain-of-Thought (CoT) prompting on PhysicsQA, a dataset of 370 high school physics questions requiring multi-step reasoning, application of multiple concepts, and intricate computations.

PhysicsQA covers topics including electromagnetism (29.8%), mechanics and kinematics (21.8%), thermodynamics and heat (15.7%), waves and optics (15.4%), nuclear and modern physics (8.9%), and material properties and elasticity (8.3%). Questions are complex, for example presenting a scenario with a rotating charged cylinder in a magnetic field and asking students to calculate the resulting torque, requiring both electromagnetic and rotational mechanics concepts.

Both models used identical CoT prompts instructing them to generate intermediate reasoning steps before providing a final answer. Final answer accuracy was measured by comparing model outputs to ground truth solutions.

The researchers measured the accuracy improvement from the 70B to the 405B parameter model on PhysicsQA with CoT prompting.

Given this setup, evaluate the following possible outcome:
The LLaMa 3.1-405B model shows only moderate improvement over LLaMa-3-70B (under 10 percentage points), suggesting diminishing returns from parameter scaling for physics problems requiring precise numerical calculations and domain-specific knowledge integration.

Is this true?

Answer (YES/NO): NO